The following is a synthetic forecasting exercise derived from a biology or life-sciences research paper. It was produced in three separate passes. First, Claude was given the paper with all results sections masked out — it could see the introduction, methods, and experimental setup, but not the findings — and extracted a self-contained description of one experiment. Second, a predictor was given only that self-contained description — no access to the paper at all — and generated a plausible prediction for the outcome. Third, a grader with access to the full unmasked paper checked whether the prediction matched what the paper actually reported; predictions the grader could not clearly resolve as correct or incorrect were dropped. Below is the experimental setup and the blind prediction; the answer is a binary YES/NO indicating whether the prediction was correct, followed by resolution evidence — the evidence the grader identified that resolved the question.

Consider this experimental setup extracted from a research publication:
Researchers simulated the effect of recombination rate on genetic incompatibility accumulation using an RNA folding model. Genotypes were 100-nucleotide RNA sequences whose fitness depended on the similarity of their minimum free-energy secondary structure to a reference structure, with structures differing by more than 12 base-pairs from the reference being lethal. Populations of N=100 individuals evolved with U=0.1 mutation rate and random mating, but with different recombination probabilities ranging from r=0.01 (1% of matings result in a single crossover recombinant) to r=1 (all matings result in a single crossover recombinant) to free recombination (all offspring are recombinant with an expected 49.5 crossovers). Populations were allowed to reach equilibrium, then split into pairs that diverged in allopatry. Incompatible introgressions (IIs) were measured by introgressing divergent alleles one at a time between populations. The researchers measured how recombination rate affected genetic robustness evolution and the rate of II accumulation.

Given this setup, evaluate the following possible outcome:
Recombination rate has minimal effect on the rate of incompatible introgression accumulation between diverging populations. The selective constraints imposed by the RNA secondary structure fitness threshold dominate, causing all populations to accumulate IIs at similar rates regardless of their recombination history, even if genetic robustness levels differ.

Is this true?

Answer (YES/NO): NO